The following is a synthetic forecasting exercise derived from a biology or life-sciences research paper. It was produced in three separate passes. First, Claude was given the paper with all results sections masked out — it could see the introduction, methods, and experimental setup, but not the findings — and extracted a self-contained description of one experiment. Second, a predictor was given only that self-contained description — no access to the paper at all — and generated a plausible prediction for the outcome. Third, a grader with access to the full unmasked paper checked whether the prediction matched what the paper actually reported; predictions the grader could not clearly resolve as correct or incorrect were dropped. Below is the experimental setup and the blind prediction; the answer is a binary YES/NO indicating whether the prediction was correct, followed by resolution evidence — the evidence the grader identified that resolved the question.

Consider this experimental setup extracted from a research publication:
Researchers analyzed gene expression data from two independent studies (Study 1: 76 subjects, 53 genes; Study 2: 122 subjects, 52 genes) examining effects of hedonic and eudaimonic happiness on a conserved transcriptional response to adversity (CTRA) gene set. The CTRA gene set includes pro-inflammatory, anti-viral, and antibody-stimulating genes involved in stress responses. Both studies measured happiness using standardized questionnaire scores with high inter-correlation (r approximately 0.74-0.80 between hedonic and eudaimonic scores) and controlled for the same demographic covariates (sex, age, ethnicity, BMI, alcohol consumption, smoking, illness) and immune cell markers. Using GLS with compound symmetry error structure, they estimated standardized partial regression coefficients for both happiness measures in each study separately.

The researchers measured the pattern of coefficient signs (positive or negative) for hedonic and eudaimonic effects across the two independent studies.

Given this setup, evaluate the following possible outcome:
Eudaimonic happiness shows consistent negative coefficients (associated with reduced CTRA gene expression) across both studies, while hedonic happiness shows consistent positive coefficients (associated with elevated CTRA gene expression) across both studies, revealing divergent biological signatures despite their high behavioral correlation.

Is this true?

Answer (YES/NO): NO